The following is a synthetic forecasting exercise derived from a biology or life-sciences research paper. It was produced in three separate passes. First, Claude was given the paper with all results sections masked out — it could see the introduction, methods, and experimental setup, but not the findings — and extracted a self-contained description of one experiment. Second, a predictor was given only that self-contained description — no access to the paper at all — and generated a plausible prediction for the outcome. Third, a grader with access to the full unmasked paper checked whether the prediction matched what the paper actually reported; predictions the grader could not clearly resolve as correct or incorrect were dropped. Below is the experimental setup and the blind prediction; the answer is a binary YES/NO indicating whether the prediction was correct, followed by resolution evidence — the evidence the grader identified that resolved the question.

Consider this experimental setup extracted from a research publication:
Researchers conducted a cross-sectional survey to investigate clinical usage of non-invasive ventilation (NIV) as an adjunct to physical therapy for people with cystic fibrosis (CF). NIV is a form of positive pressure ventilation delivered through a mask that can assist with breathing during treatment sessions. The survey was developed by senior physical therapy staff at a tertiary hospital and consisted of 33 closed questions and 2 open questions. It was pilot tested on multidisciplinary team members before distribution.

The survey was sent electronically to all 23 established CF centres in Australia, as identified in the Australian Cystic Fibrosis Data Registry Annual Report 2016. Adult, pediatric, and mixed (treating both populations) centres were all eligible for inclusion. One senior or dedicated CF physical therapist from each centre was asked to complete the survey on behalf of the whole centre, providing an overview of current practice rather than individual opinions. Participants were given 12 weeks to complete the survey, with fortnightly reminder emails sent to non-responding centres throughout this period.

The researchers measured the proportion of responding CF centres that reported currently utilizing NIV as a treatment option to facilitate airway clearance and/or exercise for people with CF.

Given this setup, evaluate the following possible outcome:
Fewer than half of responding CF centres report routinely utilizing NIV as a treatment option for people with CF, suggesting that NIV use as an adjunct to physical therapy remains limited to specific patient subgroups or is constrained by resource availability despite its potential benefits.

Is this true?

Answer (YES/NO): NO